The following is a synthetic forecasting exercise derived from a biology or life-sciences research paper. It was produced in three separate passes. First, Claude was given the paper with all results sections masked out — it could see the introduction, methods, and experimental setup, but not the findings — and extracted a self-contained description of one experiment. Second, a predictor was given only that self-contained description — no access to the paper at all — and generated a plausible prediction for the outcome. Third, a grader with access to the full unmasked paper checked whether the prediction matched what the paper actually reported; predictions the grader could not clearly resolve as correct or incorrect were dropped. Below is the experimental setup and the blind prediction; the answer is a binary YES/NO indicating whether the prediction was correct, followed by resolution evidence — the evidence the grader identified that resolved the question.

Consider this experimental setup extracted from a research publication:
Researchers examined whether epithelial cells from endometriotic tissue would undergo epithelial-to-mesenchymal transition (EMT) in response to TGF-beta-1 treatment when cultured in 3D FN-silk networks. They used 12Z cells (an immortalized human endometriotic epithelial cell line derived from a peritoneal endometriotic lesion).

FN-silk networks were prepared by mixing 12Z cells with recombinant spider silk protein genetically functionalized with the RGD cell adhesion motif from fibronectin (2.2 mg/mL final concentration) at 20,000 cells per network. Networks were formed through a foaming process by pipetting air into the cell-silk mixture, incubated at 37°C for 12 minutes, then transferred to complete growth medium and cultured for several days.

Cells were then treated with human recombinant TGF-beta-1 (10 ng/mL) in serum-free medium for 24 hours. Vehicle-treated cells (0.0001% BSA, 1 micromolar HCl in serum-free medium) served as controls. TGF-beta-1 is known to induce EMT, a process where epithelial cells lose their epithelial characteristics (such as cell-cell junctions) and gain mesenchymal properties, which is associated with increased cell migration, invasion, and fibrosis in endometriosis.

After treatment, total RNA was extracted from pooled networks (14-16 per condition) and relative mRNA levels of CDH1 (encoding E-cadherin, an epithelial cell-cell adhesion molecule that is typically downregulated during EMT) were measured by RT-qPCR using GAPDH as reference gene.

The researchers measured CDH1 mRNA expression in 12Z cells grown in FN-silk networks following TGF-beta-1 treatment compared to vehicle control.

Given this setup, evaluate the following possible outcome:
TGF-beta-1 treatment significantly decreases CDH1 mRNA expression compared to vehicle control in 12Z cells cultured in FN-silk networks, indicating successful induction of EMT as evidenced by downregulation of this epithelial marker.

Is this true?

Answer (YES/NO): NO